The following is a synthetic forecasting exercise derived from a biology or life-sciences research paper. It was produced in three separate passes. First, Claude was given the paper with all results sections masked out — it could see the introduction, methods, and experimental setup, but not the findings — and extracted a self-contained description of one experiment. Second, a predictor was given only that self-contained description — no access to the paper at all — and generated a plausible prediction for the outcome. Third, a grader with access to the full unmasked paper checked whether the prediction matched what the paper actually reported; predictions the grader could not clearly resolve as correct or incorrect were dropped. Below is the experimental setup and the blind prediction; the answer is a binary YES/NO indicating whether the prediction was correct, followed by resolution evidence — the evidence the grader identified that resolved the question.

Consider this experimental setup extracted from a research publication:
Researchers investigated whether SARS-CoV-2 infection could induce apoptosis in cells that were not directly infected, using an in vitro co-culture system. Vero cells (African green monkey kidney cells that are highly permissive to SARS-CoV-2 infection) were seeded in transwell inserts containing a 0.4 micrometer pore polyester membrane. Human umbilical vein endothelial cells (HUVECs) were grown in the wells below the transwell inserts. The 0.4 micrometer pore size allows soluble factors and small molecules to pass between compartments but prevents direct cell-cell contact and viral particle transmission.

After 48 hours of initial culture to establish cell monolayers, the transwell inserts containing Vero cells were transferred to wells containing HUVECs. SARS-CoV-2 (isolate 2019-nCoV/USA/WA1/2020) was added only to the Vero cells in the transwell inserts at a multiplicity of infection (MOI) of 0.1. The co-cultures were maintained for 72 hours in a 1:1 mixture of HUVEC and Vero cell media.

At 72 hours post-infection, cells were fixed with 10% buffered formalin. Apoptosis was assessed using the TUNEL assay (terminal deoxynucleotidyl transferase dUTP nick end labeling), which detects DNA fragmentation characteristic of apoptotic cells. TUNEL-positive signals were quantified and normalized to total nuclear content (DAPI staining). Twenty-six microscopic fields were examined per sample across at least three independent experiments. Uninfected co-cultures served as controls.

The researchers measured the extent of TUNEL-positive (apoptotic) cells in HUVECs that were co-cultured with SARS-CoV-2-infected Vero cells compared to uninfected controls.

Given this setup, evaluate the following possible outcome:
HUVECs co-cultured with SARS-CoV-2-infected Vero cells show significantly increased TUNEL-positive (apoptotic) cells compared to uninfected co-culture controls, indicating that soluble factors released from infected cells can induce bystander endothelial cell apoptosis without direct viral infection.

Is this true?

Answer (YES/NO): YES